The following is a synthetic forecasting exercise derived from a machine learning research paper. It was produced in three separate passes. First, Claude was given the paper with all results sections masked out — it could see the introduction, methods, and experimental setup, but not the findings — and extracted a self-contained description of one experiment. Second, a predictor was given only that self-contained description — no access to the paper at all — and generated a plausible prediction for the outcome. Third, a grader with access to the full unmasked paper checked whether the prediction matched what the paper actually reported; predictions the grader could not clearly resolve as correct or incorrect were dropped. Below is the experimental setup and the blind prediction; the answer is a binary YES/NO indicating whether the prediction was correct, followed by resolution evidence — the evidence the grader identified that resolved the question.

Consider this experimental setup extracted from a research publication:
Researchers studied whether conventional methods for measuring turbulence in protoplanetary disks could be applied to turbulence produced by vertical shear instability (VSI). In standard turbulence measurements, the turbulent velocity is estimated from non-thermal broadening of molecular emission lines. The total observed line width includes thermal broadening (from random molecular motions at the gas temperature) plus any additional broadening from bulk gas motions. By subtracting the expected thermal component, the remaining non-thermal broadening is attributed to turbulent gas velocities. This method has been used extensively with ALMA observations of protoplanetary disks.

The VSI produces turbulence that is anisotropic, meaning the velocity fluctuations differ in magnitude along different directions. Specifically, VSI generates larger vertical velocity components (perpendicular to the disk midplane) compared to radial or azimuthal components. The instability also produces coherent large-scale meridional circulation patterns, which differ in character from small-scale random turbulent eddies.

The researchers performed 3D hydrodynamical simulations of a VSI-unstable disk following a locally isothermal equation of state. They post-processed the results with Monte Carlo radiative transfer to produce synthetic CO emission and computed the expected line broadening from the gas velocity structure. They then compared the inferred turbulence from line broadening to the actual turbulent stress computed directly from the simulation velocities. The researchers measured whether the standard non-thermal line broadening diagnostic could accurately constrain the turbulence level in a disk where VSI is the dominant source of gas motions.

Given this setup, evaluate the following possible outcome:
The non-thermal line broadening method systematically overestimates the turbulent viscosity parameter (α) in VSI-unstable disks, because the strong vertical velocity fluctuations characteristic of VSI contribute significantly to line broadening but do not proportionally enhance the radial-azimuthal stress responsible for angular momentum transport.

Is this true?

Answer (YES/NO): NO